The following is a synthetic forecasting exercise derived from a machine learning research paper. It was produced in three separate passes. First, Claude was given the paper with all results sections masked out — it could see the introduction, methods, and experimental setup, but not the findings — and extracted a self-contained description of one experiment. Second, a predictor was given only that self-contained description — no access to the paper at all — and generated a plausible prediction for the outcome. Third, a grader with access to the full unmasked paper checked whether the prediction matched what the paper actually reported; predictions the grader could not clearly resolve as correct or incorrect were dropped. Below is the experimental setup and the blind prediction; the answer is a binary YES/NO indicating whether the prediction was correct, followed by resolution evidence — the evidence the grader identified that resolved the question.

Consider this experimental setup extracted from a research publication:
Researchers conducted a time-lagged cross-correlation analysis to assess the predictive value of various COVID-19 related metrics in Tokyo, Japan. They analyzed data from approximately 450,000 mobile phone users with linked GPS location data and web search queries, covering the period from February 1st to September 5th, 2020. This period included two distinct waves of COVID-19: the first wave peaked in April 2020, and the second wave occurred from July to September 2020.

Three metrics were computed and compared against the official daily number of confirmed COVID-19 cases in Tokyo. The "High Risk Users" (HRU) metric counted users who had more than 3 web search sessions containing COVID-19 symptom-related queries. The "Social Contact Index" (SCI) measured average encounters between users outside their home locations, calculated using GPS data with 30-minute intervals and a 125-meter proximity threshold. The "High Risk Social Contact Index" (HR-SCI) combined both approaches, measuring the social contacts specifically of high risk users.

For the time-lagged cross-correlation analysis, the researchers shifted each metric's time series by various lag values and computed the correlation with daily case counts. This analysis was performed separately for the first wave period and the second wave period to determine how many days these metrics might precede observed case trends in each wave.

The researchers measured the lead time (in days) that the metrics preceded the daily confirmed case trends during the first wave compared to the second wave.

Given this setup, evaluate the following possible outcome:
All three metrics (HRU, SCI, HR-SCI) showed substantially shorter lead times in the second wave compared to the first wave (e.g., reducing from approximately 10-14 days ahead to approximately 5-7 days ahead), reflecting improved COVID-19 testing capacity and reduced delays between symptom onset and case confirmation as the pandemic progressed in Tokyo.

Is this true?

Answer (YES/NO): NO